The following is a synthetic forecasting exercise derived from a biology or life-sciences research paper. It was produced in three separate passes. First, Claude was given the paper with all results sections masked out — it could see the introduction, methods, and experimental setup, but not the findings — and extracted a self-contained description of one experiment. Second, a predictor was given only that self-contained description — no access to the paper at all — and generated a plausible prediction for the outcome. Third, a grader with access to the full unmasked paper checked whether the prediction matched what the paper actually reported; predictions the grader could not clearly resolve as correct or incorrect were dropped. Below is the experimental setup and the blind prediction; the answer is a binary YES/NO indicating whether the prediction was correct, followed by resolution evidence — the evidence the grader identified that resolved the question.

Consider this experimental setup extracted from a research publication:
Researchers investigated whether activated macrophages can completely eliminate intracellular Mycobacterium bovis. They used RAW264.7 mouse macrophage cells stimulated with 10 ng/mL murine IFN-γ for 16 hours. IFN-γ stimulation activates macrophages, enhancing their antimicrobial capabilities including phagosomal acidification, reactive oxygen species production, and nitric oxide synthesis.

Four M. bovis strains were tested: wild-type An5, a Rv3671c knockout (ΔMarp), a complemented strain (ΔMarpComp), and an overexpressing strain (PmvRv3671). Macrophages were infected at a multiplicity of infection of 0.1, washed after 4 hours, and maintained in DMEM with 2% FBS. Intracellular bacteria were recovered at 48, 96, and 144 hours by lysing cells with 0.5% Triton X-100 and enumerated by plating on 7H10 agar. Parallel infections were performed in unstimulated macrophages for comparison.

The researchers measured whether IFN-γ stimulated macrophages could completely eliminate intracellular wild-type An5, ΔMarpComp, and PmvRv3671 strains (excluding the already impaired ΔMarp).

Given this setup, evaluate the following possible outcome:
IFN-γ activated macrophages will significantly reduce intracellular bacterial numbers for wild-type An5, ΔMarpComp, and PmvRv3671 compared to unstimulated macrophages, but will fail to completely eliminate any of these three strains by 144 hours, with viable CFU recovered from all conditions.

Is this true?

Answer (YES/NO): YES